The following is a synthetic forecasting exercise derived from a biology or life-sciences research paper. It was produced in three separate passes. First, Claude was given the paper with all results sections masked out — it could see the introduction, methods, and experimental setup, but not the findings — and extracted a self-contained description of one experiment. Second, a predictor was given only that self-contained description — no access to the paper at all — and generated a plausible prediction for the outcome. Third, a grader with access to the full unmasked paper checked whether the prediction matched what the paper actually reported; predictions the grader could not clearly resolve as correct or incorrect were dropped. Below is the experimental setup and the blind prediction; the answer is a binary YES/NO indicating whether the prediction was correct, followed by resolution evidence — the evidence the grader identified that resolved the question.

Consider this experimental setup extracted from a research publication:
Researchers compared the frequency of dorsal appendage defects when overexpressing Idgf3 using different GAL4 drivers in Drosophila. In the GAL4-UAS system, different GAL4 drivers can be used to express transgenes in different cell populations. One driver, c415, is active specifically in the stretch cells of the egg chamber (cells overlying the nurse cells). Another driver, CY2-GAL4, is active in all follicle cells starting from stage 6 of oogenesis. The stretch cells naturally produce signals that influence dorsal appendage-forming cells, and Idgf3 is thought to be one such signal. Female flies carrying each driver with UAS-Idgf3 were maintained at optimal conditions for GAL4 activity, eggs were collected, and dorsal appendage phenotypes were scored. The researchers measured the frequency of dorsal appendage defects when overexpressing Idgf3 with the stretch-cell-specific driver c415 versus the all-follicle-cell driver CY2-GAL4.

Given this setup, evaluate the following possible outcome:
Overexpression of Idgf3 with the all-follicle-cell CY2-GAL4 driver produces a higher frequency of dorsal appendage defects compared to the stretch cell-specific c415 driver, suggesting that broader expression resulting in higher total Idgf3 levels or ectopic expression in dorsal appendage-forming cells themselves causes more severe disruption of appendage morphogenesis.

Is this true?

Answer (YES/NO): NO